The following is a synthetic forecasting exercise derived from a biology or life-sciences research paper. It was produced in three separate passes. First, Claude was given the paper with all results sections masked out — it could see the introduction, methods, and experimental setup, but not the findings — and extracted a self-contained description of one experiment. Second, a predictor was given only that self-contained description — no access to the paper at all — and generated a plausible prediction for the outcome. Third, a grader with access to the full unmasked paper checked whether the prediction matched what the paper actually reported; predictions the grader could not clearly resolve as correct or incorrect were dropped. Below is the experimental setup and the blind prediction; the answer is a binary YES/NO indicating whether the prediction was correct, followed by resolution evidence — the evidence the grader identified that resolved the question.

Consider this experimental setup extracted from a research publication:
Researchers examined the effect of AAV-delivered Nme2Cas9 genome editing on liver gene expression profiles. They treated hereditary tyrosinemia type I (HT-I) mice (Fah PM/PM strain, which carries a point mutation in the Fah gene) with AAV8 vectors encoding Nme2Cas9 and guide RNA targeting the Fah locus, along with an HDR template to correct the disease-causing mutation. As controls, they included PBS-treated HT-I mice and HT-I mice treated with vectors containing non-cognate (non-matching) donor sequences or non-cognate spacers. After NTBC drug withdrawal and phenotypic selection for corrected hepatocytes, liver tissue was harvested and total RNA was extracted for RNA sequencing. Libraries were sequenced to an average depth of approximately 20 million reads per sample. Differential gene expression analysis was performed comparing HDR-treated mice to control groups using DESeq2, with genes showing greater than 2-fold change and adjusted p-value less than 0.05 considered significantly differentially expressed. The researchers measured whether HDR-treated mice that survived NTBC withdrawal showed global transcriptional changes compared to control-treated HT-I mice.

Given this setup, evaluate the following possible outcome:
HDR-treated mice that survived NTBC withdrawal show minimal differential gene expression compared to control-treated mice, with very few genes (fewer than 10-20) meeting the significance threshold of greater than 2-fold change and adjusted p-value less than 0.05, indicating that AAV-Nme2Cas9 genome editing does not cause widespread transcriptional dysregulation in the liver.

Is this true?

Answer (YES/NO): NO